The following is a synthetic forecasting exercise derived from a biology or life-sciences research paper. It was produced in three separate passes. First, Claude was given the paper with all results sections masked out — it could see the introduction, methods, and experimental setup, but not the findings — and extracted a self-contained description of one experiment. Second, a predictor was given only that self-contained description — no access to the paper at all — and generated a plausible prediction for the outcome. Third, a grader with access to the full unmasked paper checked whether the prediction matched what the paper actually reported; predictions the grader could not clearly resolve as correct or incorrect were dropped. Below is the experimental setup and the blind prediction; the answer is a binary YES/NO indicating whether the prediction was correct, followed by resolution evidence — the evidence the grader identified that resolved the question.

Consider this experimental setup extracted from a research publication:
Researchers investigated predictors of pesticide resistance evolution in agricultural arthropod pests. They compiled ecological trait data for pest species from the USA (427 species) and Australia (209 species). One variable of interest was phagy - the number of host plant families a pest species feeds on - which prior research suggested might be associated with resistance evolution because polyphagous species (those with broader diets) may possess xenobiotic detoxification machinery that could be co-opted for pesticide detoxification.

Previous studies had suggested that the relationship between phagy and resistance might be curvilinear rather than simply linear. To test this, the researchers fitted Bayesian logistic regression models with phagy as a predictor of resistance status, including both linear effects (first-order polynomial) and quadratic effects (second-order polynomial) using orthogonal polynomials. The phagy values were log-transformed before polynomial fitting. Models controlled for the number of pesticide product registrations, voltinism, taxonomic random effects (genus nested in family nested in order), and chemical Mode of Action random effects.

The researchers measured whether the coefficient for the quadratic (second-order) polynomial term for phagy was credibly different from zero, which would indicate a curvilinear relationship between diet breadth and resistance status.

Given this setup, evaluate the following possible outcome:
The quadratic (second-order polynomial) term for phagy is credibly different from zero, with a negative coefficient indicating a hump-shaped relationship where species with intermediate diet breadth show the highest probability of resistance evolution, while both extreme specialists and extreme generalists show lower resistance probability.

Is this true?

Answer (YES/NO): NO